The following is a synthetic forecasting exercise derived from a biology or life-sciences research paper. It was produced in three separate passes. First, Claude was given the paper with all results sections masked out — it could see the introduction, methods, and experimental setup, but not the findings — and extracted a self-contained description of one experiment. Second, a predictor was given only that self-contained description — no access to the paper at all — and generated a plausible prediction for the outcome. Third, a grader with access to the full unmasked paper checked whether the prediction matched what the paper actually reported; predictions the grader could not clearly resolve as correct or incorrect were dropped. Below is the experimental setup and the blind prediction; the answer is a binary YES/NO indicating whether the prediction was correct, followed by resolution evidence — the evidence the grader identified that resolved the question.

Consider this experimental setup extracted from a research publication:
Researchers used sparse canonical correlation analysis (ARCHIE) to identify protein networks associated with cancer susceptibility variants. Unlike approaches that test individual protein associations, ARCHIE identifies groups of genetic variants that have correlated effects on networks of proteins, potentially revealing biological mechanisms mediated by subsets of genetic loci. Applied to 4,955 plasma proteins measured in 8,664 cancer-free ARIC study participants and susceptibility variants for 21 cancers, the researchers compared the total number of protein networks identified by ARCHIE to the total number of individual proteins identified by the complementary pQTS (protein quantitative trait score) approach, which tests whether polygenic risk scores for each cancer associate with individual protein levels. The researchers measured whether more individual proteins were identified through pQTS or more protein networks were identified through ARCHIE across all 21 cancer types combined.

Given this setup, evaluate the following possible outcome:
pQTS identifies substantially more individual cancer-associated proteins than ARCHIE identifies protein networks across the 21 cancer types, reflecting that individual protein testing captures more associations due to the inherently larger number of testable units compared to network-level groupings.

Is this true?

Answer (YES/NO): YES